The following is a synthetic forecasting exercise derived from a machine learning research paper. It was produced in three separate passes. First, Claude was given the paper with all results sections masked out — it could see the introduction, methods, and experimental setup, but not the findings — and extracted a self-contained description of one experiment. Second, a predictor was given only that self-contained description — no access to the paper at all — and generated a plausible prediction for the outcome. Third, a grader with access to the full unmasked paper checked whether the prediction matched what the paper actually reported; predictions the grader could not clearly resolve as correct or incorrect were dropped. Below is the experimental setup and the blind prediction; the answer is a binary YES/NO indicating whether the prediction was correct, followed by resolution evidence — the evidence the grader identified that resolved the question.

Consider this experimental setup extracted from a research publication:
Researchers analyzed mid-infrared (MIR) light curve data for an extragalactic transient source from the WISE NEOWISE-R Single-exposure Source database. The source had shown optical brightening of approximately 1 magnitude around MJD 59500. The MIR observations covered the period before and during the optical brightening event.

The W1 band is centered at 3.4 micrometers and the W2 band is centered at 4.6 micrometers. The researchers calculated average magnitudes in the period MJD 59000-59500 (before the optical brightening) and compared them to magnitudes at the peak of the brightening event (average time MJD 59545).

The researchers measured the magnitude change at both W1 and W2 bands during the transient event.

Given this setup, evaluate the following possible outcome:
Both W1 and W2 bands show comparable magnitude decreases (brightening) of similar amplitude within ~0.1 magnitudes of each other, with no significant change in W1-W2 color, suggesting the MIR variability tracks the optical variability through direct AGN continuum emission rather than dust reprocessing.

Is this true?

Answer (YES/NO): NO